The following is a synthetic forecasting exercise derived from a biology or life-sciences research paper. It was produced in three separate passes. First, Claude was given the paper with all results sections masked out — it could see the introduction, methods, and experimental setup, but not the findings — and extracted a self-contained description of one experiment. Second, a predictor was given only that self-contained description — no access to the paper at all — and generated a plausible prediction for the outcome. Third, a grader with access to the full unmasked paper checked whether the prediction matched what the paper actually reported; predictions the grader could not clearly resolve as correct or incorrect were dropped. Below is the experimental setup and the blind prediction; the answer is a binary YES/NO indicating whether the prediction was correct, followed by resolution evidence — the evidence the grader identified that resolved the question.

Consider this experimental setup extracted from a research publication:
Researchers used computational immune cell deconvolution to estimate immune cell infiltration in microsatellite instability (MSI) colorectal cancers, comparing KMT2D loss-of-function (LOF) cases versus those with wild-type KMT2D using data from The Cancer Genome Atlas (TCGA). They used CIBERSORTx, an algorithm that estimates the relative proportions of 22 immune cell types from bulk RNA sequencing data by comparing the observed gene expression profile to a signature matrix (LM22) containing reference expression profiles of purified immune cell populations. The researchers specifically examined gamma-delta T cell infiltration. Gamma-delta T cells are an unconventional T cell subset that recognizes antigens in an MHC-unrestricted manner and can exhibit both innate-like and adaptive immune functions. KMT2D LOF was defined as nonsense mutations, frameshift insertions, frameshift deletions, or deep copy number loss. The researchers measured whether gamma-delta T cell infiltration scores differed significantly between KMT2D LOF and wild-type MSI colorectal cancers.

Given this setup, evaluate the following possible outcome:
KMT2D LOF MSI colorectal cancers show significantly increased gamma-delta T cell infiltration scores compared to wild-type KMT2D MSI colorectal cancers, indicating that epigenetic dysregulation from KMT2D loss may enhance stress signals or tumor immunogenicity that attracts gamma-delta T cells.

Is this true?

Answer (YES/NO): YES